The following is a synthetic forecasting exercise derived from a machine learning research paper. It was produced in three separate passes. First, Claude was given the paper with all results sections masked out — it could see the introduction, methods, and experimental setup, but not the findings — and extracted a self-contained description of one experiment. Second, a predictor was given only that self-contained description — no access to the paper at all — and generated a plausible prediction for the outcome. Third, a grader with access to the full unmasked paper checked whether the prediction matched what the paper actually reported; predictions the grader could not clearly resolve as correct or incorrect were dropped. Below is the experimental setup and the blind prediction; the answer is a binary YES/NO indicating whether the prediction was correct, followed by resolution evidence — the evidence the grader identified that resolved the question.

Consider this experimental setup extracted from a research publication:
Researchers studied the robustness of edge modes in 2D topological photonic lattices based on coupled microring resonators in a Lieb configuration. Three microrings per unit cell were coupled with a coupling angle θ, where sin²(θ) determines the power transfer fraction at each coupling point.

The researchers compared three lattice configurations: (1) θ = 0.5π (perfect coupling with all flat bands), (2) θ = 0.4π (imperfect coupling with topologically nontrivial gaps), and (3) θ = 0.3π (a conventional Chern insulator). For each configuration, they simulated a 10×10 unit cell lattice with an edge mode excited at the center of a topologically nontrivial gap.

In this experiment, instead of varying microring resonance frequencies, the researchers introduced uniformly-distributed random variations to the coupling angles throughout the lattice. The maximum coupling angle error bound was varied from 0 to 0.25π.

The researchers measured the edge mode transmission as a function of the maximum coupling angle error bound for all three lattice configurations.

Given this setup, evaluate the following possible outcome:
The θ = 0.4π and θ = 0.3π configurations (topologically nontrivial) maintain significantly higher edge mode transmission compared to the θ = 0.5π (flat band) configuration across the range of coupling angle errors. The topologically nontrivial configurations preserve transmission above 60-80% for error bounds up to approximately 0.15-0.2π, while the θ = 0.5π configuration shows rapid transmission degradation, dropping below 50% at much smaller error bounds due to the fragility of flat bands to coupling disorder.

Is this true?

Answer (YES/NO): NO